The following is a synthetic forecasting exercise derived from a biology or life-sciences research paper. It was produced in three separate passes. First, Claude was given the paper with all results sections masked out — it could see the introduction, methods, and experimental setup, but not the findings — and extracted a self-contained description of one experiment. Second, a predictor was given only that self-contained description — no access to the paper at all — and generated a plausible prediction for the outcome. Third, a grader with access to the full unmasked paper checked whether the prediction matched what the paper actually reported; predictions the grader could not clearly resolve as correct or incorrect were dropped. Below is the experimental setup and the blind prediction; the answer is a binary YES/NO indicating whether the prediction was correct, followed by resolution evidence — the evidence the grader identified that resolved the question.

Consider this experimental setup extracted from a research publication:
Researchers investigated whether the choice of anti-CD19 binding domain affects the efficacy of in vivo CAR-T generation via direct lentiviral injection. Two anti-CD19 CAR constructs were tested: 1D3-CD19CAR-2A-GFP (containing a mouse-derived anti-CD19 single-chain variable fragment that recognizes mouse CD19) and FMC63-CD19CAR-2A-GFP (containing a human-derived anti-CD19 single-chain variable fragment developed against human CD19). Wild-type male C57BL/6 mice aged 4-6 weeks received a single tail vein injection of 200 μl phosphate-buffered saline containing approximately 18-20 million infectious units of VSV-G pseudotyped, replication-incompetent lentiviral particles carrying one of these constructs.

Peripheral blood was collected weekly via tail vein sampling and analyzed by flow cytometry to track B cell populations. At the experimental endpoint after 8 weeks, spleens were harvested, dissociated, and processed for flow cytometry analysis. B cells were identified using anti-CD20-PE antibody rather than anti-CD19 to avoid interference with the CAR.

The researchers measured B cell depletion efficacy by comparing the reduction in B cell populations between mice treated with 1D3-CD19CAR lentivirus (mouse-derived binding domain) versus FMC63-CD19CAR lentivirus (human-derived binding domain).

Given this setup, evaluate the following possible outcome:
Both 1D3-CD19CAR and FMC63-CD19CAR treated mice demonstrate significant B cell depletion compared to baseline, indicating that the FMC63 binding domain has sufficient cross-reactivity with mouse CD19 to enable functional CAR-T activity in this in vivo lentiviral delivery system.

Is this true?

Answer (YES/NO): YES